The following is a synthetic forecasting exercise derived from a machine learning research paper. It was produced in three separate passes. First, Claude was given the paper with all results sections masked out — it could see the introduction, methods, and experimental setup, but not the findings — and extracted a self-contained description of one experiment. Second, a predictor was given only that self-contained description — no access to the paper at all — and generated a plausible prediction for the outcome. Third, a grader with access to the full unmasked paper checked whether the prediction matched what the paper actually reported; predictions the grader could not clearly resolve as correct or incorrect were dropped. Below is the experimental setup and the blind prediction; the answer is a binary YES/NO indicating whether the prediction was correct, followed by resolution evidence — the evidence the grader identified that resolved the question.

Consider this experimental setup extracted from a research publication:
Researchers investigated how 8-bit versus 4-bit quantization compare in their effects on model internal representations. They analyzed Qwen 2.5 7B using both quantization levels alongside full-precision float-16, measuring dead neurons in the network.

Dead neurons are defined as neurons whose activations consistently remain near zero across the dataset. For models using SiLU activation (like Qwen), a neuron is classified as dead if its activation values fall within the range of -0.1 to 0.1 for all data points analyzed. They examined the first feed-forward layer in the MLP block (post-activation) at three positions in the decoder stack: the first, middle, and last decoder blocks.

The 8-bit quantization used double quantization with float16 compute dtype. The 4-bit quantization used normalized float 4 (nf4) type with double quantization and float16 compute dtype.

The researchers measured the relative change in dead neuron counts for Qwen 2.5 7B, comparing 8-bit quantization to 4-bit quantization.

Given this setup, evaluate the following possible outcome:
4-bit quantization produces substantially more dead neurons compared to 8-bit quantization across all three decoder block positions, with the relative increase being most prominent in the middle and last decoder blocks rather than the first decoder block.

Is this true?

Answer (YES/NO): NO